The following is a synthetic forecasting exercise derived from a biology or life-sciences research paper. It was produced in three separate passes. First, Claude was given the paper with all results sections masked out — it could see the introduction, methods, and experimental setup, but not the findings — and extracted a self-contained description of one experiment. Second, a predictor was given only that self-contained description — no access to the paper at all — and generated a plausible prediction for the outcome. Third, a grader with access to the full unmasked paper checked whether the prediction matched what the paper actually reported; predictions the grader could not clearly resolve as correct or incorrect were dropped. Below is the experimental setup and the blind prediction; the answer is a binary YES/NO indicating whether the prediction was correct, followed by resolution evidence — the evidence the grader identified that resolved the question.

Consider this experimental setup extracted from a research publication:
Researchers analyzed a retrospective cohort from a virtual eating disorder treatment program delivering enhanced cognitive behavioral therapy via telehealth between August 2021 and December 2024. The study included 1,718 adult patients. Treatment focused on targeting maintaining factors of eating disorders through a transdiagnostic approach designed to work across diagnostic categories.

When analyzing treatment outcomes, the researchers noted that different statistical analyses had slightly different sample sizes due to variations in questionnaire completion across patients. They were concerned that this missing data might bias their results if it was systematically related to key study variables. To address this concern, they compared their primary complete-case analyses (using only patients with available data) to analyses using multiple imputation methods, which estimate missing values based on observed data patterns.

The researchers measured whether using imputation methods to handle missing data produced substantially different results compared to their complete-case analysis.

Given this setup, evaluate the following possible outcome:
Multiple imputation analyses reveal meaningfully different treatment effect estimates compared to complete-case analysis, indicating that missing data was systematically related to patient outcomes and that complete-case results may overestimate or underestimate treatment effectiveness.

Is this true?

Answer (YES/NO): NO